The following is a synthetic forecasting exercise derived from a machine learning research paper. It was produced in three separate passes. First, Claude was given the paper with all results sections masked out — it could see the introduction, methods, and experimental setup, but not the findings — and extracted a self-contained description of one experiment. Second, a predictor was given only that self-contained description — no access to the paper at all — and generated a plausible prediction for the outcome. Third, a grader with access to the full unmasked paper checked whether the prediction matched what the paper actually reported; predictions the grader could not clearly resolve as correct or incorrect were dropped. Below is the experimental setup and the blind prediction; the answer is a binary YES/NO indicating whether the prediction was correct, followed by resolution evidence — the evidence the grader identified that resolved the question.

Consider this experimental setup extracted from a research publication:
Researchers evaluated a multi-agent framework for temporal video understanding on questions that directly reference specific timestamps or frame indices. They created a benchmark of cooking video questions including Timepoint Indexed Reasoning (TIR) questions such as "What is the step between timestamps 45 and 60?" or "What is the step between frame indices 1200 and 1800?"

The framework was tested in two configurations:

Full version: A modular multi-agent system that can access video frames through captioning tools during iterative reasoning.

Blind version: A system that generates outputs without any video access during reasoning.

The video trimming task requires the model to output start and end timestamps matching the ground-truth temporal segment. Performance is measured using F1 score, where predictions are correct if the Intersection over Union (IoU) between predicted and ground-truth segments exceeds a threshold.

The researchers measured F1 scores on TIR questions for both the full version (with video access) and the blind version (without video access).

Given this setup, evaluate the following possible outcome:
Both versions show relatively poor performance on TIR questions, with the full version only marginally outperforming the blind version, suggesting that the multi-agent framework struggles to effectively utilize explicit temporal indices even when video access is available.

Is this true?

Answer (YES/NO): NO